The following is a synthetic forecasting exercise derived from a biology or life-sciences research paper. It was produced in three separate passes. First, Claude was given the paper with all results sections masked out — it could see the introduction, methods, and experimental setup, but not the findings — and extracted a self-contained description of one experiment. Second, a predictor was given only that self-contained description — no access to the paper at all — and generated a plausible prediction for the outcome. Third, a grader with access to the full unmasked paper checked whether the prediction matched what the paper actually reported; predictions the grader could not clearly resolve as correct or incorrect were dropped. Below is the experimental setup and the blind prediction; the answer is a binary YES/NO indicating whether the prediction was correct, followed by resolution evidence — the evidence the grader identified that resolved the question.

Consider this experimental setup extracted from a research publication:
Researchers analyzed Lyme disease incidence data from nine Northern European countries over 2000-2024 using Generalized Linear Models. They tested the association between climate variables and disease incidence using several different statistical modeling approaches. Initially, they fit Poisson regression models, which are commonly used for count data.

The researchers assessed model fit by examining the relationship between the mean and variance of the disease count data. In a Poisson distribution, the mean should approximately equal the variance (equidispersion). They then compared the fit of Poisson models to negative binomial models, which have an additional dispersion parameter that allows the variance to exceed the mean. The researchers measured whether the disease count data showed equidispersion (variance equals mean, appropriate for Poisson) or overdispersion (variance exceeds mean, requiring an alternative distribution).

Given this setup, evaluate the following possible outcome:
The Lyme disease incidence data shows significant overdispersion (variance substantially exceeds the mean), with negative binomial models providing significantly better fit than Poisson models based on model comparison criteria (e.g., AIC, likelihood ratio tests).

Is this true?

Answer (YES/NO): YES